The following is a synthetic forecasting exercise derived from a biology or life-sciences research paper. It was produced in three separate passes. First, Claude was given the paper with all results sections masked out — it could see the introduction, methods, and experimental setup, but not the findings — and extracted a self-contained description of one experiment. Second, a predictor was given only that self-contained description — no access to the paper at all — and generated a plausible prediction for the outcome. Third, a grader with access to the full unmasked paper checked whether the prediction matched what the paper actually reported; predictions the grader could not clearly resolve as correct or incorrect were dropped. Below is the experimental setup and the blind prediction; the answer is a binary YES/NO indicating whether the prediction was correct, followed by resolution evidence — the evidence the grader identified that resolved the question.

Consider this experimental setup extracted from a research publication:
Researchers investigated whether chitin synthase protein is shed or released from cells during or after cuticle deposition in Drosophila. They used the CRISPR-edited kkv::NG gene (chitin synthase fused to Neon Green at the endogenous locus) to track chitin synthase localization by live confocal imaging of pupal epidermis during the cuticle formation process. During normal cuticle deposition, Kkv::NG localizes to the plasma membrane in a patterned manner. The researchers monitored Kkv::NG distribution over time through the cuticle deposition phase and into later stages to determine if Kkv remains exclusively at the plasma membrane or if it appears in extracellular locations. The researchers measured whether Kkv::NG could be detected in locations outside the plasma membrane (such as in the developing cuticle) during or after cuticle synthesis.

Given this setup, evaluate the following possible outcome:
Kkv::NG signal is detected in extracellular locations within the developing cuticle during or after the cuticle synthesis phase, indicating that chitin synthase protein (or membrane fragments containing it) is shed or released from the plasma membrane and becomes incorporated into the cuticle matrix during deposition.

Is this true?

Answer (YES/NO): YES